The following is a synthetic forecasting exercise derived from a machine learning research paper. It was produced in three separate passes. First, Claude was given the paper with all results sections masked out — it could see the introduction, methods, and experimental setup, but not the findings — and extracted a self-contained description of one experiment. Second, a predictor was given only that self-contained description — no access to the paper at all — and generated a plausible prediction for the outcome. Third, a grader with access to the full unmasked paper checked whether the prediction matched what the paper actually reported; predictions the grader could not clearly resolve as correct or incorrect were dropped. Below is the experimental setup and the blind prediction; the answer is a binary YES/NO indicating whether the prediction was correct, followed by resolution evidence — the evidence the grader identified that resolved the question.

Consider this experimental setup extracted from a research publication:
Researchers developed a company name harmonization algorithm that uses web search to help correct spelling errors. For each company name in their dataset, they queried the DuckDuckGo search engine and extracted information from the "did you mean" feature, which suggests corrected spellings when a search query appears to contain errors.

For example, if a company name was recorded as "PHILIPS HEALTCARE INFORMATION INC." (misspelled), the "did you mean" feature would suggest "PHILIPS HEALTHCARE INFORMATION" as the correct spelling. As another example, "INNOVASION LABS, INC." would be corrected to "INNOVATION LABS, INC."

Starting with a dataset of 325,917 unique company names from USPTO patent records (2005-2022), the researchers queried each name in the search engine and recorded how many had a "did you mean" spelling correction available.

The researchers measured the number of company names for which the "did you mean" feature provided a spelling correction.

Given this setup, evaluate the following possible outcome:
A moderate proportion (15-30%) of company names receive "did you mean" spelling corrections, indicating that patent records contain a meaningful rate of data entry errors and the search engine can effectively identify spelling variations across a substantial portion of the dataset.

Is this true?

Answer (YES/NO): NO